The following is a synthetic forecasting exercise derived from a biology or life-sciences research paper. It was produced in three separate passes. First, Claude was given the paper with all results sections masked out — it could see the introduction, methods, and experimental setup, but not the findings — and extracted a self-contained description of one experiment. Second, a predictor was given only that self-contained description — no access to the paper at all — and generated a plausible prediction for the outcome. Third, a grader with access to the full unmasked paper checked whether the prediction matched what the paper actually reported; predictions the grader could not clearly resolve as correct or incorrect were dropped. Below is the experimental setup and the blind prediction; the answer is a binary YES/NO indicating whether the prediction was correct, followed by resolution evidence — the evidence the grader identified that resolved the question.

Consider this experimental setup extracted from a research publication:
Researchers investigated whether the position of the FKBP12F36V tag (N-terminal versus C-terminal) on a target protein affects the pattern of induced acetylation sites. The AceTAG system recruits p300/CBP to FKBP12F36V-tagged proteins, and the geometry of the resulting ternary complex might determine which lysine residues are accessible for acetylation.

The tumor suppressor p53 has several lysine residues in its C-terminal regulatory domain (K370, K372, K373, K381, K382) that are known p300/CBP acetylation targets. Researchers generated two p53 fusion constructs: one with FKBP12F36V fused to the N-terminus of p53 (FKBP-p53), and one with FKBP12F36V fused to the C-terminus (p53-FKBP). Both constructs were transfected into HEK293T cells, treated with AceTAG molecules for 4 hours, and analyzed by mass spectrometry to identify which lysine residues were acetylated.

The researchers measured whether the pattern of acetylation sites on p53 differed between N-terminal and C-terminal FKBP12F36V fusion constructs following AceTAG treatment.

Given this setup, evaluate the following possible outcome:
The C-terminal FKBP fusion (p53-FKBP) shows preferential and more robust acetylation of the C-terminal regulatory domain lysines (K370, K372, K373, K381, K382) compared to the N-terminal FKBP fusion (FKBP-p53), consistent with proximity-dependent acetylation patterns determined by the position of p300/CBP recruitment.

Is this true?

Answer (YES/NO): NO